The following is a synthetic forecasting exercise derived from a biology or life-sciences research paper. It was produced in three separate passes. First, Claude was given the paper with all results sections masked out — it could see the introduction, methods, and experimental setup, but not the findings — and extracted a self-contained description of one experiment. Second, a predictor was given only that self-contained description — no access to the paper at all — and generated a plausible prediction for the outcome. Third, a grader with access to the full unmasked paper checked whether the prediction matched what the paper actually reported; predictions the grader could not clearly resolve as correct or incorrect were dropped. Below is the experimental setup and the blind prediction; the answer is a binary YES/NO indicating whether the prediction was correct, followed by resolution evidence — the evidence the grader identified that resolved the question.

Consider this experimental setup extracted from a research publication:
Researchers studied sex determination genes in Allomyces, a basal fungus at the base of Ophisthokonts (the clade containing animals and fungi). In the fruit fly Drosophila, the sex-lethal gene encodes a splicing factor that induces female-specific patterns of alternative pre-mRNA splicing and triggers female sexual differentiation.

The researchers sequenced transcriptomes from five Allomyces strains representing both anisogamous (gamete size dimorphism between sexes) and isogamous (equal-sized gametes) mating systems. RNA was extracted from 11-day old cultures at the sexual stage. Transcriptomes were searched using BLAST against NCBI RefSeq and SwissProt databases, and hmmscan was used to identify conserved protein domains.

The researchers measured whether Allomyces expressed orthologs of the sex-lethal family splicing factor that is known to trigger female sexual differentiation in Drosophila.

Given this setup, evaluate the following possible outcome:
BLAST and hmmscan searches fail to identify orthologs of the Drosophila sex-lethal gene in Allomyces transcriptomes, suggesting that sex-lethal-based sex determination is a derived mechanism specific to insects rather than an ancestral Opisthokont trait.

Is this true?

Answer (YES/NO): NO